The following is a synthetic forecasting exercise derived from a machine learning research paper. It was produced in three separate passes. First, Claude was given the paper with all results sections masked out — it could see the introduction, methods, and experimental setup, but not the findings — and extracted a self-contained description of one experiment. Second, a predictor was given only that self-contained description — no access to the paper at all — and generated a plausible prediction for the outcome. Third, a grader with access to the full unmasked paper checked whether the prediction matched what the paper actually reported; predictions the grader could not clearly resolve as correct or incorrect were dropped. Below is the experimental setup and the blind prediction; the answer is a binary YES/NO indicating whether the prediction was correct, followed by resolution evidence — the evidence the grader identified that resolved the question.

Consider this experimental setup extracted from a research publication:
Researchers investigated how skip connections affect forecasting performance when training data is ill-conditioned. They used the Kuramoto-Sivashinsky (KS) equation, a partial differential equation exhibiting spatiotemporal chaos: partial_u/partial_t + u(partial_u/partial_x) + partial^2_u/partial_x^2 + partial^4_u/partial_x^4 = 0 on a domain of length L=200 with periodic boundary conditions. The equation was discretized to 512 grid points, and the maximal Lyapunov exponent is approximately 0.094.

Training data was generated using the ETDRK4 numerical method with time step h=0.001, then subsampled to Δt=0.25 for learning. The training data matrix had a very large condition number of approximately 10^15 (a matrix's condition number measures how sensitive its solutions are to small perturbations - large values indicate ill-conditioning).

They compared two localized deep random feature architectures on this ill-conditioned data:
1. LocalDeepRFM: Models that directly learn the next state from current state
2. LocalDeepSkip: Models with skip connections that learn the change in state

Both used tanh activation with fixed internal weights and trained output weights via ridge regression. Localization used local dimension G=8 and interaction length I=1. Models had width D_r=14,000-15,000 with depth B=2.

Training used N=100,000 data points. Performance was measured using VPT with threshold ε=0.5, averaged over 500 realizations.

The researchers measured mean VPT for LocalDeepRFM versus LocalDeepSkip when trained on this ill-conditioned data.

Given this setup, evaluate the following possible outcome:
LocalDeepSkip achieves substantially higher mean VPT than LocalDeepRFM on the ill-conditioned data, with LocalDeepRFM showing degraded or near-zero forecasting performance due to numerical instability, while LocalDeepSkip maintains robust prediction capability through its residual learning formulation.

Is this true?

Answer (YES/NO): NO